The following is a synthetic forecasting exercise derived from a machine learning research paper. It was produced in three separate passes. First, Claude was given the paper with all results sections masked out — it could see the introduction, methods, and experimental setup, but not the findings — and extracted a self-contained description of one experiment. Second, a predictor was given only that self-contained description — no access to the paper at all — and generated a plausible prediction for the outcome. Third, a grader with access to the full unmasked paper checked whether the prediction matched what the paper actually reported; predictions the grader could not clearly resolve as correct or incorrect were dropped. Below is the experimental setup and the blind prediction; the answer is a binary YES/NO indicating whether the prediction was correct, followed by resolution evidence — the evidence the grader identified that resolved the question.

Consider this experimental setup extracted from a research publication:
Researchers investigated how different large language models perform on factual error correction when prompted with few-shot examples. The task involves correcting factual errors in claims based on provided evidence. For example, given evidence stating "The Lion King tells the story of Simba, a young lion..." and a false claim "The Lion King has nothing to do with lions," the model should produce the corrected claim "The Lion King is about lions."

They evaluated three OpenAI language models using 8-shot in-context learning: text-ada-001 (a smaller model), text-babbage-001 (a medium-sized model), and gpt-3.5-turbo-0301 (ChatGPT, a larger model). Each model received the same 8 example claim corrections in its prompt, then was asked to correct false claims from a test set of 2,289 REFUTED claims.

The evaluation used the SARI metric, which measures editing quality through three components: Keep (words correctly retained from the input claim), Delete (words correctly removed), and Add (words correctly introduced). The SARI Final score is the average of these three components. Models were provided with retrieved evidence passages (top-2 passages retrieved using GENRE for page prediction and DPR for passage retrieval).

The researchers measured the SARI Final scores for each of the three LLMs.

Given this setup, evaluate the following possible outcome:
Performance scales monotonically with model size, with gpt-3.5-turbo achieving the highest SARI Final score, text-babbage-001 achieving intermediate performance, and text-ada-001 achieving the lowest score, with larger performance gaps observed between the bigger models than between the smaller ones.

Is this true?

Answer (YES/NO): NO